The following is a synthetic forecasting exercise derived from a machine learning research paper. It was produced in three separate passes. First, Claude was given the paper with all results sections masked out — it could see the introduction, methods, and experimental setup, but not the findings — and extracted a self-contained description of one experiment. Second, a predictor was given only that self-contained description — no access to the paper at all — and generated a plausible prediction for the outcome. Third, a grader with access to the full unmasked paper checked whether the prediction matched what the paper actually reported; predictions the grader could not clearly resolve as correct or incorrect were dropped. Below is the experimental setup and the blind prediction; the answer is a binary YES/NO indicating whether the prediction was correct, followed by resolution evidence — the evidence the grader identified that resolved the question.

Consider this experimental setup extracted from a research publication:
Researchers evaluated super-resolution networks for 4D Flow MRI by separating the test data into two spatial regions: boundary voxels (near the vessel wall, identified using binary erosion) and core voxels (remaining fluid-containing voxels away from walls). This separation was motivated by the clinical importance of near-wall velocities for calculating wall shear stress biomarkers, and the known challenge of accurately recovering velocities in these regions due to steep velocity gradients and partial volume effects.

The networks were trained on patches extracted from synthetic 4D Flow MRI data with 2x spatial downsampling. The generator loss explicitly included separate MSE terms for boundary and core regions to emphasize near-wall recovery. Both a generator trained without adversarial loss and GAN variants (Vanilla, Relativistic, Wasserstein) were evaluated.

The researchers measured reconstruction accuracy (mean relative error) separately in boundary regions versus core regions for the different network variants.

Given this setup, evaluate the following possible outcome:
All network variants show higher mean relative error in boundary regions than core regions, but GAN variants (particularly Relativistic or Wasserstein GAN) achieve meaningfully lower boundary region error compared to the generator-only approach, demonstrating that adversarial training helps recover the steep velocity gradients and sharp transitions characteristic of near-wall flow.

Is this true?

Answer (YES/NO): NO